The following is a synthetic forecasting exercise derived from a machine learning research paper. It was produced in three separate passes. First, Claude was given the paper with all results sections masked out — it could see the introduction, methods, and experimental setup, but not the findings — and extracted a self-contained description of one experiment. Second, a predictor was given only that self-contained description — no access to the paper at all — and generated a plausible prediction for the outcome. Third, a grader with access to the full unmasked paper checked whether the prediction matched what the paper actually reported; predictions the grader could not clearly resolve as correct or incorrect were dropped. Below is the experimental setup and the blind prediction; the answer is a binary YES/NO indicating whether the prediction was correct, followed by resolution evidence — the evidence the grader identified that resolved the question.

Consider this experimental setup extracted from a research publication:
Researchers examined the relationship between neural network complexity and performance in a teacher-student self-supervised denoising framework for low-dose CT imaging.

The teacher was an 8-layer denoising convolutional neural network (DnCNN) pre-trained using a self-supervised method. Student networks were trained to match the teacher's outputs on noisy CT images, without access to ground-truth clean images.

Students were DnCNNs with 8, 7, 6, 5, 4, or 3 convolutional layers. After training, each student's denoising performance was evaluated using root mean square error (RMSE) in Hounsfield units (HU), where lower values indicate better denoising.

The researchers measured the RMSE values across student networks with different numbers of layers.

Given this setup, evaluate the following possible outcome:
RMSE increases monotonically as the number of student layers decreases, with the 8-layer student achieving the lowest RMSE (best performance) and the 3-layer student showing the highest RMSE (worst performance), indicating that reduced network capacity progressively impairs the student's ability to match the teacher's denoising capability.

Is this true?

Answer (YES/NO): NO